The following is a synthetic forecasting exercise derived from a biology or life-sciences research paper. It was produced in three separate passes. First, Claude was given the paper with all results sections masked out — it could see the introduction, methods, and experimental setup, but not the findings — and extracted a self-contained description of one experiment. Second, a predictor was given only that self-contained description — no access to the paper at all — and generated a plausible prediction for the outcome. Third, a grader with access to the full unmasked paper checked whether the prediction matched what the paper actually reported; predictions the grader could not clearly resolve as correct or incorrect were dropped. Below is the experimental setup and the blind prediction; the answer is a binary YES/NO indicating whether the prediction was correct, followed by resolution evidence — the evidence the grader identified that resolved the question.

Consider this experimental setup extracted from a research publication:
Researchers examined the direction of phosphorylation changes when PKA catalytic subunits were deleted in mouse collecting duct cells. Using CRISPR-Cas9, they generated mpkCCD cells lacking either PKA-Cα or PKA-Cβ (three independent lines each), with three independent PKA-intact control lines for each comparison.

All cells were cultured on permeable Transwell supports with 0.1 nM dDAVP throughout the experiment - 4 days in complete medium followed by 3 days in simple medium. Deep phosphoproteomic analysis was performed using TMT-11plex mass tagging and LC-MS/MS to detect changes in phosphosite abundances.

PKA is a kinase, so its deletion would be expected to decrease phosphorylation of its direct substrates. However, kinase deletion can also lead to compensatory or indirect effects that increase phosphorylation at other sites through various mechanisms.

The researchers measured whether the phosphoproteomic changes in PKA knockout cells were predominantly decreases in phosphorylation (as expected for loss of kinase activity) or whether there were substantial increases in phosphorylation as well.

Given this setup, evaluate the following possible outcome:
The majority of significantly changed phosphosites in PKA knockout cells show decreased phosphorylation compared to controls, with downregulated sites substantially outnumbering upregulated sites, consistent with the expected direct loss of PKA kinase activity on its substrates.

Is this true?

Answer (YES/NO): YES